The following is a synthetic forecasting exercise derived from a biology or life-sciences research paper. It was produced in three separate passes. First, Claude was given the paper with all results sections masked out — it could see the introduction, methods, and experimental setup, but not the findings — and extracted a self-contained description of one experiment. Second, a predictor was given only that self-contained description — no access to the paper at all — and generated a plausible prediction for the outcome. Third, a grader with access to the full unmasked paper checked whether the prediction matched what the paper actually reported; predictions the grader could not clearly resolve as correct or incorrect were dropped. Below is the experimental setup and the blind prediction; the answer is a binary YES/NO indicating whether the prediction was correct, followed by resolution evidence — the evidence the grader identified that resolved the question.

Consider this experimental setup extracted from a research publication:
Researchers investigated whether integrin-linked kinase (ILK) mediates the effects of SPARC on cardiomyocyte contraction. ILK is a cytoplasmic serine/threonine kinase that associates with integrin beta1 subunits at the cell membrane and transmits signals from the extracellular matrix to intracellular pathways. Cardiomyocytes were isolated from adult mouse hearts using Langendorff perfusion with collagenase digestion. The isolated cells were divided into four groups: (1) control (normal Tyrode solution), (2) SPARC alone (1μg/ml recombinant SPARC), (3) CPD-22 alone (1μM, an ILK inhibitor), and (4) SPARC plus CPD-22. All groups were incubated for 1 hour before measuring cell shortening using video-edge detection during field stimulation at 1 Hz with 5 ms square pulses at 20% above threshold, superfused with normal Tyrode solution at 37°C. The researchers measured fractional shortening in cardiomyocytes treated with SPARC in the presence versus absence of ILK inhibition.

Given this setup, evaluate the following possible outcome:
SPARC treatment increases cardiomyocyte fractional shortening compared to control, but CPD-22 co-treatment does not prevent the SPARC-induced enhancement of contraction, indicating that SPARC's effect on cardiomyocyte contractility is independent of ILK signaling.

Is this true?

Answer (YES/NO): NO